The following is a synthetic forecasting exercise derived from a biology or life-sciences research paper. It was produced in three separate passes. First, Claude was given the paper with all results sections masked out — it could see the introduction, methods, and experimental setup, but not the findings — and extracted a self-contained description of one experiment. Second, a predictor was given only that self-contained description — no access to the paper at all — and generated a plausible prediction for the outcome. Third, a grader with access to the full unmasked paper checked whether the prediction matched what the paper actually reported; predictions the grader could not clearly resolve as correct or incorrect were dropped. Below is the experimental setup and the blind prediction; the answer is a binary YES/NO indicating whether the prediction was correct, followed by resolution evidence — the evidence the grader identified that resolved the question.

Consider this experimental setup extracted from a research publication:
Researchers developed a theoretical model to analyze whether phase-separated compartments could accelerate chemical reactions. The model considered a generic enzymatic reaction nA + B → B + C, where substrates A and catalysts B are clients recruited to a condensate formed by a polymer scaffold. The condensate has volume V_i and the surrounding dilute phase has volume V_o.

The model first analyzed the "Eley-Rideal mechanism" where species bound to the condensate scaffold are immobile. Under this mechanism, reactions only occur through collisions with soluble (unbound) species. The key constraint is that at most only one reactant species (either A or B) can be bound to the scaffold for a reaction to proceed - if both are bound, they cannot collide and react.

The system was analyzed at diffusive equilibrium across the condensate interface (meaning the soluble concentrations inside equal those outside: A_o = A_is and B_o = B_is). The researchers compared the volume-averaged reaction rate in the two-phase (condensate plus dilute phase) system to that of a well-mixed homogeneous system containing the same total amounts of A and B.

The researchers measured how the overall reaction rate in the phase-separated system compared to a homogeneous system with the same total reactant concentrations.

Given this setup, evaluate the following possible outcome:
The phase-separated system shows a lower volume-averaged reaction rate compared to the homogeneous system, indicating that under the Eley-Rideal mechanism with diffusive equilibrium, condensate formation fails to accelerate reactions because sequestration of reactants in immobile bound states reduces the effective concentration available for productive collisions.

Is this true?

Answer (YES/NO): YES